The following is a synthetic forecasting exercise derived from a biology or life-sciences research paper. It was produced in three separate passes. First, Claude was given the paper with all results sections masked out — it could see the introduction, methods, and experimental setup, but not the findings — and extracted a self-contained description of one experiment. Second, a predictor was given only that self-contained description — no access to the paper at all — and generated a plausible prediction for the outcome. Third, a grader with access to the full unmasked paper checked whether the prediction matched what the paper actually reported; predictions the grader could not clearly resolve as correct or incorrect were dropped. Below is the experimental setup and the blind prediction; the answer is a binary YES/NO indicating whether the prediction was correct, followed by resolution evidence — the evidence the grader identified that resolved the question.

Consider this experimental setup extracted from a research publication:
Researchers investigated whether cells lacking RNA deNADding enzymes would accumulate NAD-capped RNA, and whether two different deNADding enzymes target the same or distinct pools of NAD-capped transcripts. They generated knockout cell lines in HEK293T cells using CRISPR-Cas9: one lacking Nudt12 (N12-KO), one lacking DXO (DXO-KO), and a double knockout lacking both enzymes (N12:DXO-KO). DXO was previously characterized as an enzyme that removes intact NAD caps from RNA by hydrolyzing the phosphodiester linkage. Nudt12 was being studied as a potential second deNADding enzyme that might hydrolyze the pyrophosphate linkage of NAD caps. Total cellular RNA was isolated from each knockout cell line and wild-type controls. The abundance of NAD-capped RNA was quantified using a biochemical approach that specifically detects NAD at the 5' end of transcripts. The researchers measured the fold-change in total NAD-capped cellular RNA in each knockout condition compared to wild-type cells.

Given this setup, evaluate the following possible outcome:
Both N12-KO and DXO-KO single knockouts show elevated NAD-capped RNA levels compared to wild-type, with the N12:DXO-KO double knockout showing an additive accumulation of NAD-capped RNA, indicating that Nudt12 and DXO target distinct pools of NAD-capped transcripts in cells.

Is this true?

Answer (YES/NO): YES